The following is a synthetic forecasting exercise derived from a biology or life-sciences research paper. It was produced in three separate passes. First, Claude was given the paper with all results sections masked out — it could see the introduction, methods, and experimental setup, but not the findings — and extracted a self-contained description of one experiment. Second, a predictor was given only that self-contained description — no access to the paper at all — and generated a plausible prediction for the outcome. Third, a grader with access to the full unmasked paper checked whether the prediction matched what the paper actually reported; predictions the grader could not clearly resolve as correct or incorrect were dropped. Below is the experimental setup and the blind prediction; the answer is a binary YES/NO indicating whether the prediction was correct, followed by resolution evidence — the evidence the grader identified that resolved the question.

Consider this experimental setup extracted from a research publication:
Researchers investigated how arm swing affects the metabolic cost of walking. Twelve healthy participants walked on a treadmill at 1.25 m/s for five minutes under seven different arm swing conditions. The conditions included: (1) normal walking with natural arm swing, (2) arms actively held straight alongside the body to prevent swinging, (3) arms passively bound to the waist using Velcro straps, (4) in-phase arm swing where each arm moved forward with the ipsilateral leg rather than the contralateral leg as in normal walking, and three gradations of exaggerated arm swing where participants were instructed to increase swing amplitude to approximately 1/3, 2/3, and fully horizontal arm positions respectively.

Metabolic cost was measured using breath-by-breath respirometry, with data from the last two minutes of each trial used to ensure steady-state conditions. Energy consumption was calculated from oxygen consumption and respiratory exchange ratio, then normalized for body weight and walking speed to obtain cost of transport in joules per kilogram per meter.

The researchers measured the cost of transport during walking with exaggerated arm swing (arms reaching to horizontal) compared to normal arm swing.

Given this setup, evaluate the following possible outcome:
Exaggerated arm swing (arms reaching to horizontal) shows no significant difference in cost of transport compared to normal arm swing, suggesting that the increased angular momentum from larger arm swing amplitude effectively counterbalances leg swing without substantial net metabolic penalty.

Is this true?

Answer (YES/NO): NO